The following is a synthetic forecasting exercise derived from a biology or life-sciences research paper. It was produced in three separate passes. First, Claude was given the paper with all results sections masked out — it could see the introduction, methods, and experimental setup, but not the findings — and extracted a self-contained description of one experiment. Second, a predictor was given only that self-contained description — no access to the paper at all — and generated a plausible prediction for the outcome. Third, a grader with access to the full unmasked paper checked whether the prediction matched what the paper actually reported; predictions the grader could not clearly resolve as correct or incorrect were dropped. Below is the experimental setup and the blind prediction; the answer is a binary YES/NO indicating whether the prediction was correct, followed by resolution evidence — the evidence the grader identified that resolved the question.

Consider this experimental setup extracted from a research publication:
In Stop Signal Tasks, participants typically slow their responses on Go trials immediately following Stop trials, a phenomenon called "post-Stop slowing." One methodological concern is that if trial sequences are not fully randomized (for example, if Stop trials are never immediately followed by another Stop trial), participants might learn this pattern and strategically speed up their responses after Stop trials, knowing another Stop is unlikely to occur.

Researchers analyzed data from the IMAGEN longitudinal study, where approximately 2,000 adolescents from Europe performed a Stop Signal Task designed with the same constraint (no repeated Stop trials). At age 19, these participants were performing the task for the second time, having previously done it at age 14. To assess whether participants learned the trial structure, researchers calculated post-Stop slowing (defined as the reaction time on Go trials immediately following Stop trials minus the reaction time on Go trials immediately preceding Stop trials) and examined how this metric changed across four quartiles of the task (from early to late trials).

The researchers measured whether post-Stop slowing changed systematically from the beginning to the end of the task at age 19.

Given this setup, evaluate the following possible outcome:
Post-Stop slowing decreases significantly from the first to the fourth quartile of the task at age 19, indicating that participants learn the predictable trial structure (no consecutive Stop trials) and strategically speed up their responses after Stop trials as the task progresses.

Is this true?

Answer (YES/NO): NO